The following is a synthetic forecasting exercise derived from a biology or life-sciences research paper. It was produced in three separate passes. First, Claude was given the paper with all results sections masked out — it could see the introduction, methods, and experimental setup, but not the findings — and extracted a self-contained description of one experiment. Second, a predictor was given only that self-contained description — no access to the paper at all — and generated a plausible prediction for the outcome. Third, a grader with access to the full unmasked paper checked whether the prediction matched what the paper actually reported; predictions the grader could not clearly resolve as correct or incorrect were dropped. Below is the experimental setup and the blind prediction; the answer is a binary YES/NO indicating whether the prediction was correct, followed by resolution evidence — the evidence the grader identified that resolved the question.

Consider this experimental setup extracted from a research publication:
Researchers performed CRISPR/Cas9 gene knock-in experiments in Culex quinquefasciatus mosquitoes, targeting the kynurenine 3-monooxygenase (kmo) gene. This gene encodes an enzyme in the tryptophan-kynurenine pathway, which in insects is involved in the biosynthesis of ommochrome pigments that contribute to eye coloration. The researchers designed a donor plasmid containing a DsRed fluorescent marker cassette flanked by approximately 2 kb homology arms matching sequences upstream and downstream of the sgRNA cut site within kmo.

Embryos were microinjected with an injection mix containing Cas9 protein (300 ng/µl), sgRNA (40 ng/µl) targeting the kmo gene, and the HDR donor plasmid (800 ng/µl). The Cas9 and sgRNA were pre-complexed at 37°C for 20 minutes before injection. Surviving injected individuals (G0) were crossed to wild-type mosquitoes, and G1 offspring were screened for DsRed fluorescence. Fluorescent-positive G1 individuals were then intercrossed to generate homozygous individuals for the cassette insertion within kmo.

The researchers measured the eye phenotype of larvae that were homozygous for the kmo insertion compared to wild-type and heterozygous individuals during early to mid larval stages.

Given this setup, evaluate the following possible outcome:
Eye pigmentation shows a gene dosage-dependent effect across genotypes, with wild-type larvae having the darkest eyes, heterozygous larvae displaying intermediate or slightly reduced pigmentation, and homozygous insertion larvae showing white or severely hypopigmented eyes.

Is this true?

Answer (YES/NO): NO